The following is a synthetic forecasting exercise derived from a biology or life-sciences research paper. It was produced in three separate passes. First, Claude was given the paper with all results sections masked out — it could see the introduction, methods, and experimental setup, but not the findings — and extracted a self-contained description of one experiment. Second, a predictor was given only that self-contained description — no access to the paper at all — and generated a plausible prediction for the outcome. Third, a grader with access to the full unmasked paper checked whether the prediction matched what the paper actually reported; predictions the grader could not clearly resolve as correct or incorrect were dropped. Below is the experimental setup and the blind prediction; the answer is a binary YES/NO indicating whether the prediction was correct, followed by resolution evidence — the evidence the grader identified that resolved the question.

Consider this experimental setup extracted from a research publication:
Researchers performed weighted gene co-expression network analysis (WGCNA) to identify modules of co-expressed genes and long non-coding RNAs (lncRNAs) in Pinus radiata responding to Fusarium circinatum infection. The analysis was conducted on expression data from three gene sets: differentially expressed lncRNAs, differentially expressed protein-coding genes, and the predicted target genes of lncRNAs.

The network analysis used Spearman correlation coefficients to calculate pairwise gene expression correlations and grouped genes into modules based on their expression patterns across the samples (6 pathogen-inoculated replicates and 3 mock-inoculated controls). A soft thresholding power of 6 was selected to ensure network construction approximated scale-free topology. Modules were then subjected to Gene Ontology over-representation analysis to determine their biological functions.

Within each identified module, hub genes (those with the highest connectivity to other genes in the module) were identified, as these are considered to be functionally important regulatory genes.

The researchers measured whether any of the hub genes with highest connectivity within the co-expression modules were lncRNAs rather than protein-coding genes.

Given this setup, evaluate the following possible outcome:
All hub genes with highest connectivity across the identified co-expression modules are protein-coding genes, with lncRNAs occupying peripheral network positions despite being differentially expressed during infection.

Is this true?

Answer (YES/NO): YES